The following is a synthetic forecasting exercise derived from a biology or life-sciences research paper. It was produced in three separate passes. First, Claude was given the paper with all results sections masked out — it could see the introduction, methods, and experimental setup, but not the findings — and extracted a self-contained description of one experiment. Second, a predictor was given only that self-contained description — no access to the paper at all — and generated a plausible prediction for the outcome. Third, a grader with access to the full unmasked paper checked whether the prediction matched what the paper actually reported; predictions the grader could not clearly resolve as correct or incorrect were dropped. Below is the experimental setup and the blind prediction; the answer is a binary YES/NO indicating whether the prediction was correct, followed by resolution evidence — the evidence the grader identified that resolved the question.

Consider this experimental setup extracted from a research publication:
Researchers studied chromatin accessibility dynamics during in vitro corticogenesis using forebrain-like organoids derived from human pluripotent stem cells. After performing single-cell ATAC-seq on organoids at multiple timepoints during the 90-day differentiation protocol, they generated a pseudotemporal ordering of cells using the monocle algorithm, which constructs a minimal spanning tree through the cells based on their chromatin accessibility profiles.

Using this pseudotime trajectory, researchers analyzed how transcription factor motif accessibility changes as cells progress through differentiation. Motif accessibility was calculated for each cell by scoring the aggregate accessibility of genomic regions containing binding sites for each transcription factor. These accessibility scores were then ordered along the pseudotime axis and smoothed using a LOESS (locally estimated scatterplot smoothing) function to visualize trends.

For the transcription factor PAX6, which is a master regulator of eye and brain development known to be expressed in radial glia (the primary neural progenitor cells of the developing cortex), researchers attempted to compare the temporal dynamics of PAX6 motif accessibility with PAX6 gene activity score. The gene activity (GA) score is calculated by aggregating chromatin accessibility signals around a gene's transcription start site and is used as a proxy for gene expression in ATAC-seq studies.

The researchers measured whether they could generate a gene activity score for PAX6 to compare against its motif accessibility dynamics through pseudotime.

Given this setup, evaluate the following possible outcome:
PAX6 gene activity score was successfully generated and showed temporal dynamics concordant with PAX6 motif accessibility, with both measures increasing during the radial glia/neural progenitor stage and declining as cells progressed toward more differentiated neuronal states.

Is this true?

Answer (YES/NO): NO